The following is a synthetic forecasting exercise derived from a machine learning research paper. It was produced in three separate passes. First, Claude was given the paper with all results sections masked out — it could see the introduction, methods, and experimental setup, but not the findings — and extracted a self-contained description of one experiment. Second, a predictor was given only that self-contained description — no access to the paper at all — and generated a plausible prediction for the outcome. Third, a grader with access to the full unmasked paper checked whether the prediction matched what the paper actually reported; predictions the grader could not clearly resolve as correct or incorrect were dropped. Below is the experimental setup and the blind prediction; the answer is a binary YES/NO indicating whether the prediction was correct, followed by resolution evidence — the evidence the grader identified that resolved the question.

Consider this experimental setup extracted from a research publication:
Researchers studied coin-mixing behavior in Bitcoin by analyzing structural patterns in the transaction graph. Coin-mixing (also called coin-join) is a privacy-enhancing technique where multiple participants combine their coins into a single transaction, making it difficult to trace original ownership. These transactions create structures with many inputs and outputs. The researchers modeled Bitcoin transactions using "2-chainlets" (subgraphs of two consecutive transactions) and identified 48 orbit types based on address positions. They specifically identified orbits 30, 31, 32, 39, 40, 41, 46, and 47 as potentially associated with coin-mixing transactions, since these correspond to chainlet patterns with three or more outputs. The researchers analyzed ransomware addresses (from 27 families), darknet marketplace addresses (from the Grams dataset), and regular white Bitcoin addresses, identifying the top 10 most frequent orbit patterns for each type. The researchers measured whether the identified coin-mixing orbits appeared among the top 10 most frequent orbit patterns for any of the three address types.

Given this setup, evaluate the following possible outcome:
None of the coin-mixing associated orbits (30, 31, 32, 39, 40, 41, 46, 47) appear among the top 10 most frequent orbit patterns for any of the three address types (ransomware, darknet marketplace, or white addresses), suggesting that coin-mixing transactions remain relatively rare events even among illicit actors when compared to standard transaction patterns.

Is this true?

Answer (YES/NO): YES